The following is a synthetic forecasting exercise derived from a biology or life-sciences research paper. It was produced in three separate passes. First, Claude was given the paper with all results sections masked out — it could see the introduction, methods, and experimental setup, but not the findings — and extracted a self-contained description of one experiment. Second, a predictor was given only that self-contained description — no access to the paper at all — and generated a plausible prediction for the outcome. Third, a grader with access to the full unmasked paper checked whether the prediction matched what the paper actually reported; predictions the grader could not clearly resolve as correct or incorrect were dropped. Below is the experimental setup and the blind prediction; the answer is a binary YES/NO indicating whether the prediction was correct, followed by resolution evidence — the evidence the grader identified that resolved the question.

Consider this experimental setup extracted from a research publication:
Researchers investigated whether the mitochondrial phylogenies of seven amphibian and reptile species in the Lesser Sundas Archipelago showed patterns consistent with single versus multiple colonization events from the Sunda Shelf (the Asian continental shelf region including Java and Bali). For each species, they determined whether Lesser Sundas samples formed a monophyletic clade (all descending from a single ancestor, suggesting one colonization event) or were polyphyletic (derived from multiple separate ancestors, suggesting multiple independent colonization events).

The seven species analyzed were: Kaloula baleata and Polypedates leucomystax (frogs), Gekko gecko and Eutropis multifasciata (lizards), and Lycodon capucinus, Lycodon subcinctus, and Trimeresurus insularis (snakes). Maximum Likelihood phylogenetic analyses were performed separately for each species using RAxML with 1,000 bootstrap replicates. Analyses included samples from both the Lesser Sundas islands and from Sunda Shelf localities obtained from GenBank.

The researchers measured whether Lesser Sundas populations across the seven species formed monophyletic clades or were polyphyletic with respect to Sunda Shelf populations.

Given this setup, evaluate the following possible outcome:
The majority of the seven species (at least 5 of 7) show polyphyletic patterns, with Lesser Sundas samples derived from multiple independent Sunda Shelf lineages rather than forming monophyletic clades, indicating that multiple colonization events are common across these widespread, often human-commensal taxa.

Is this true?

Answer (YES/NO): NO